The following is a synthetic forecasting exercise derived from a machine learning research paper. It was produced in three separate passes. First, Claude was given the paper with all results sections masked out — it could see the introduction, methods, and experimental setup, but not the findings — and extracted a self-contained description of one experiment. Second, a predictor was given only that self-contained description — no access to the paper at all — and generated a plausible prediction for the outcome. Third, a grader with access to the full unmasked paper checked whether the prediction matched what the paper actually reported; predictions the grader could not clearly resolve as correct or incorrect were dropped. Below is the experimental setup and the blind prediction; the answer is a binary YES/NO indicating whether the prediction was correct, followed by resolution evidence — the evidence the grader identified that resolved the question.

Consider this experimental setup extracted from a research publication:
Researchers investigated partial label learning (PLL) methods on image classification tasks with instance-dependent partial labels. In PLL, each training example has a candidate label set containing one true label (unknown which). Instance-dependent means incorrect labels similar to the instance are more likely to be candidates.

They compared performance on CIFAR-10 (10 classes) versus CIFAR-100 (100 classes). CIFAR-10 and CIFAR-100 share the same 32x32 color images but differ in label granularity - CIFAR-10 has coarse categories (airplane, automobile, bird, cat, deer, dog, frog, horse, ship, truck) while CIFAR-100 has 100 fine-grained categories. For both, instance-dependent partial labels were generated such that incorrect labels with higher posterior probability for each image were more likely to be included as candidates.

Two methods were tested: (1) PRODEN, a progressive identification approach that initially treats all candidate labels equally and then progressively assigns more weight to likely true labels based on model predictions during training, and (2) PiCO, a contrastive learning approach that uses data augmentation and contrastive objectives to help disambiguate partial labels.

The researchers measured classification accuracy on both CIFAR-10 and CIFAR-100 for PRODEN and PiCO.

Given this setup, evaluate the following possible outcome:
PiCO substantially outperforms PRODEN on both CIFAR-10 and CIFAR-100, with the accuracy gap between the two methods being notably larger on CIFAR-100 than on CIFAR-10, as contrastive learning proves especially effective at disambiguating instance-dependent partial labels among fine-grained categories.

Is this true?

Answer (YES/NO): NO